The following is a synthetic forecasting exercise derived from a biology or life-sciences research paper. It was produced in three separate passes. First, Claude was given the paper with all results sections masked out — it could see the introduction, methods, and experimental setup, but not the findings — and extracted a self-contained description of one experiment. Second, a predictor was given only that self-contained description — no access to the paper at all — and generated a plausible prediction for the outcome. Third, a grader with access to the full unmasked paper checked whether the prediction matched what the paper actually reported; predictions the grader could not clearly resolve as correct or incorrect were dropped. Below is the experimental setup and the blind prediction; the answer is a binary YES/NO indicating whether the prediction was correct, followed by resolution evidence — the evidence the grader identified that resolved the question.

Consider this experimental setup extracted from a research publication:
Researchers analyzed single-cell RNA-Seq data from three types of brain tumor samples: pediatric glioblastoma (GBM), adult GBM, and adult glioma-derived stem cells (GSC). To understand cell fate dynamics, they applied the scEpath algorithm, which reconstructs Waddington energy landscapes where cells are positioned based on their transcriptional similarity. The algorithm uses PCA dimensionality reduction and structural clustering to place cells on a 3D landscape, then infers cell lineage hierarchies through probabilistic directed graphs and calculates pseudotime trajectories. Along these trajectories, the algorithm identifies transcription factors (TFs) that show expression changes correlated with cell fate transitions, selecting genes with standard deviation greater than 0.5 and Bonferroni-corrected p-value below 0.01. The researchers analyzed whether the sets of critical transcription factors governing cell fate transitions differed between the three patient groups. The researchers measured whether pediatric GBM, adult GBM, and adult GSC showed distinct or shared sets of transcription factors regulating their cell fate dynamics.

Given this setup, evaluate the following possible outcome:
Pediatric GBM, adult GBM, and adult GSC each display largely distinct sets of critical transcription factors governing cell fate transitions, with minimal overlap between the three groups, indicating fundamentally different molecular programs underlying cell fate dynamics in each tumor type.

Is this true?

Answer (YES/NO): NO